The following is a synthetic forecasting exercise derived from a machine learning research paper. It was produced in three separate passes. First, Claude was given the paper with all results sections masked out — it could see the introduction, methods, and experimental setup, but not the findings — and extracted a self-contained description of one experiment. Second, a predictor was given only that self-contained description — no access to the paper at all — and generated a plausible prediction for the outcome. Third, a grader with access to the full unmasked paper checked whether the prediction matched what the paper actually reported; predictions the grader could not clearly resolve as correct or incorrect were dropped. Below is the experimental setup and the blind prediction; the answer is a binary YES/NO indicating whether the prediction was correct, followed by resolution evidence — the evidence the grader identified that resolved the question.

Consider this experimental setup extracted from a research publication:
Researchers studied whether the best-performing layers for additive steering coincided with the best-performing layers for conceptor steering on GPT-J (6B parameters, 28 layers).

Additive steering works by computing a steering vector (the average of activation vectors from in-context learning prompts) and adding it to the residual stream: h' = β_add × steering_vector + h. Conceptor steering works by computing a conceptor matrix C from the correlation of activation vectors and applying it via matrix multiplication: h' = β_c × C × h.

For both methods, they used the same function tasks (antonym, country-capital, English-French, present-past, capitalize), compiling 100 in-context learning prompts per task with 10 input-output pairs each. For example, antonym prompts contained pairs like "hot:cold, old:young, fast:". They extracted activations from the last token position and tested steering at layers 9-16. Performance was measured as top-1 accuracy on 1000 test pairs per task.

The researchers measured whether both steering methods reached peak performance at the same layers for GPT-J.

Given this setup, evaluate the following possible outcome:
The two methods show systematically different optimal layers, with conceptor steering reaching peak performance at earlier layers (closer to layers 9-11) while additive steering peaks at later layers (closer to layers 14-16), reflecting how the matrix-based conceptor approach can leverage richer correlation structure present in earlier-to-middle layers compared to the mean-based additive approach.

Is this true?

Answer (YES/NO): NO